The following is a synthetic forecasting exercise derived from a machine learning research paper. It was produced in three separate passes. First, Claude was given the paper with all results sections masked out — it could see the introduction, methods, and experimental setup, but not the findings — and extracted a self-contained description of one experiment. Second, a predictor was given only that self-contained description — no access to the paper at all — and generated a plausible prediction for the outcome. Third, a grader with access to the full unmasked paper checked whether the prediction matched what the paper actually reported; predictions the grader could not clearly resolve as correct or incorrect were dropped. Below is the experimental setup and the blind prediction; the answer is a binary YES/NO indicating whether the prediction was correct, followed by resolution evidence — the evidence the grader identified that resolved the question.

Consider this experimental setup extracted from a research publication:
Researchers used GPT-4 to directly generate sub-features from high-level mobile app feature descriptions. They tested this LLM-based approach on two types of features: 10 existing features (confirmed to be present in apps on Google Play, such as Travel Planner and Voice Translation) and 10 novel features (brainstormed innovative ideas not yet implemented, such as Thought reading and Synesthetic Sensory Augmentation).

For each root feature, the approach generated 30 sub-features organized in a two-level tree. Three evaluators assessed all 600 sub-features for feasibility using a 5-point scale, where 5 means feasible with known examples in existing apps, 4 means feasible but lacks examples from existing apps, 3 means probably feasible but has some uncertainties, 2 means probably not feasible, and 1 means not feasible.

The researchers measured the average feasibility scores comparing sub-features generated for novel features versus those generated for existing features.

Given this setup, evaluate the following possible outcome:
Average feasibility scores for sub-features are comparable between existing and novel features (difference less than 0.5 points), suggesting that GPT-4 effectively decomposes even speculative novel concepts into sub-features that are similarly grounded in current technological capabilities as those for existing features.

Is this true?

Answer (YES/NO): YES